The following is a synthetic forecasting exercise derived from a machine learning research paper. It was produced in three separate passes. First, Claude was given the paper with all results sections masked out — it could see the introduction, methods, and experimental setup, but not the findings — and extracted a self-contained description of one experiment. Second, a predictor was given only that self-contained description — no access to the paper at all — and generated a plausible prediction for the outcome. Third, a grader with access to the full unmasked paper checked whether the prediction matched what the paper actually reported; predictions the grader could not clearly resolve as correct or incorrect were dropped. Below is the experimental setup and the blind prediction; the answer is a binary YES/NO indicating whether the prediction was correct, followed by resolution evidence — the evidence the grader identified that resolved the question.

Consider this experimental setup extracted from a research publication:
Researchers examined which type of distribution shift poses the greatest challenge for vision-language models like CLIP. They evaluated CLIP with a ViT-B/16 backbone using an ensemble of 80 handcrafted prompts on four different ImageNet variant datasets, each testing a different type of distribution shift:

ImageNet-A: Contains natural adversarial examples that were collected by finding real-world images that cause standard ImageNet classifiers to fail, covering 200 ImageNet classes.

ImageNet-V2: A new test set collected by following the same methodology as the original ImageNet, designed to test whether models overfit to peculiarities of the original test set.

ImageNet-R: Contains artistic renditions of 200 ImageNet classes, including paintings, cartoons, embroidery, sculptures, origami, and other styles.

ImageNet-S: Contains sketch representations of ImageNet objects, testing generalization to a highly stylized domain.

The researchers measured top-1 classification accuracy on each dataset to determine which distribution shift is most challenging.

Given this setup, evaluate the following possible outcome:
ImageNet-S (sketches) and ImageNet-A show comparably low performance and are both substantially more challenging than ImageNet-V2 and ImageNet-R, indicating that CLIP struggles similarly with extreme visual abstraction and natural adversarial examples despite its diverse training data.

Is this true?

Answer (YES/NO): YES